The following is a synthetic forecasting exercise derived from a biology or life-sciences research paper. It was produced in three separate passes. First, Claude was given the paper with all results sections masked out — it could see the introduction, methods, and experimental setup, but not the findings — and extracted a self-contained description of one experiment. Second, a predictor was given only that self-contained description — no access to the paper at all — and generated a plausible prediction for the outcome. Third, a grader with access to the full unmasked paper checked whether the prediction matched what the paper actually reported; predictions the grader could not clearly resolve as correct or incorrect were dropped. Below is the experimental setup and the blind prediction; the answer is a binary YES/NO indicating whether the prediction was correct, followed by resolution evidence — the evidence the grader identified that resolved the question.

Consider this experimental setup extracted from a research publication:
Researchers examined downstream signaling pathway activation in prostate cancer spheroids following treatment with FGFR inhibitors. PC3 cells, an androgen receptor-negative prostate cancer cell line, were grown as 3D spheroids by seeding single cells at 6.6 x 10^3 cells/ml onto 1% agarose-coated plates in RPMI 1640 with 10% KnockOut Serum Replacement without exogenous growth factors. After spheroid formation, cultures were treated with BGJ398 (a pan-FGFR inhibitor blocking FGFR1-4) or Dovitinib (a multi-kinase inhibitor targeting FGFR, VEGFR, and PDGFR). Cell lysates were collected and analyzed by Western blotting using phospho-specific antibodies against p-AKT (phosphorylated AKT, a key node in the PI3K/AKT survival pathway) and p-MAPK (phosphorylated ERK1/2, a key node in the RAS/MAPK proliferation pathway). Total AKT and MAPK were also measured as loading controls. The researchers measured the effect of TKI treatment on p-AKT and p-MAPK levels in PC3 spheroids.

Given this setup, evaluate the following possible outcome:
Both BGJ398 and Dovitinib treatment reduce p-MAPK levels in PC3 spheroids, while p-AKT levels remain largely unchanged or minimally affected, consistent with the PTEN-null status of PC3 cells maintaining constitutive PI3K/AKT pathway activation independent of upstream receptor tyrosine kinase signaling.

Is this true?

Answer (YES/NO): NO